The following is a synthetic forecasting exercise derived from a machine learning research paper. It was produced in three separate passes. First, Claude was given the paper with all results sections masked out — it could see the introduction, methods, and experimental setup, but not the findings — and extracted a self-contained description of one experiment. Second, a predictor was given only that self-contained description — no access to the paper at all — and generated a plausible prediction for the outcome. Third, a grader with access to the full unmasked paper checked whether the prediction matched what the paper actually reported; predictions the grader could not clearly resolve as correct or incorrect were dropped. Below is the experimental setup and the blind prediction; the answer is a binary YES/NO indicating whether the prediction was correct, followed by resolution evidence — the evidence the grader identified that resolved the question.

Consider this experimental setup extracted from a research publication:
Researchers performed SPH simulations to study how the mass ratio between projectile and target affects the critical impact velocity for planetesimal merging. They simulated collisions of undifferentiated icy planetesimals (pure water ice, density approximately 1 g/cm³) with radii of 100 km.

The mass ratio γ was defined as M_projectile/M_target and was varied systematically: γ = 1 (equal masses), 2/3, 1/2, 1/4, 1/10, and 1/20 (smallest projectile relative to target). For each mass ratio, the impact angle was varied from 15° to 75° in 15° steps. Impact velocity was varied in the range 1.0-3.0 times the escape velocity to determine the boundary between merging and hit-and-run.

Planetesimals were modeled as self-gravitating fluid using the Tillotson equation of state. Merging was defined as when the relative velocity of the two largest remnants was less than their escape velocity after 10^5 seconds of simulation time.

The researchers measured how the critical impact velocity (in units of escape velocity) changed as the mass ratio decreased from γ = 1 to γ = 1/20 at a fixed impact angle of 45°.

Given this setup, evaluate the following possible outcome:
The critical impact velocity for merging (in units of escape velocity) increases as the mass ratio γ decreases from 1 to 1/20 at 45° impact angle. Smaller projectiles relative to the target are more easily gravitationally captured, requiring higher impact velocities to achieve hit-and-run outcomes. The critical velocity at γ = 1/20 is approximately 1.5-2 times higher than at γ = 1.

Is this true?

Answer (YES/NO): NO